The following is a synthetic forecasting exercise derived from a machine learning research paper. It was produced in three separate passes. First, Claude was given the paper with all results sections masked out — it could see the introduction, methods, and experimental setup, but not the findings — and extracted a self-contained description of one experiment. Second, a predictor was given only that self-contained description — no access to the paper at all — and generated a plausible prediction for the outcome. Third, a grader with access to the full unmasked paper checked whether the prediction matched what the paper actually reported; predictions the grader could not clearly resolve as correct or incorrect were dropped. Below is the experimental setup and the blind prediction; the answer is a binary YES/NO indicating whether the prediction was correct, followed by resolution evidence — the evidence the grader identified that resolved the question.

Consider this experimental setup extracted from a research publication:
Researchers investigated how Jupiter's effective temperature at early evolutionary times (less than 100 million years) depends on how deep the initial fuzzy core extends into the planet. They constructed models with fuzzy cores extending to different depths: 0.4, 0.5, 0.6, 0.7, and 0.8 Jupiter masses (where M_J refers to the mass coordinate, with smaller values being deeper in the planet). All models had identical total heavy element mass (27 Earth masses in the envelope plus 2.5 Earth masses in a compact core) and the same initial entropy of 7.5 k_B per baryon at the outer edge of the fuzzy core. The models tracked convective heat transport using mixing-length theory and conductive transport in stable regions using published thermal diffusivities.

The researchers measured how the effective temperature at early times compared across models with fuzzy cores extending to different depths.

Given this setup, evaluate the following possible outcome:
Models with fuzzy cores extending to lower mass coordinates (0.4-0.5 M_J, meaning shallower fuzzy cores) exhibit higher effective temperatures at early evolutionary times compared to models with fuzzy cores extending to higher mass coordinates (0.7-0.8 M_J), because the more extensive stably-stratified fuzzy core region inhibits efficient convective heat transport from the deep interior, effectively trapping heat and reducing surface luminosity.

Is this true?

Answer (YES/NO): YES